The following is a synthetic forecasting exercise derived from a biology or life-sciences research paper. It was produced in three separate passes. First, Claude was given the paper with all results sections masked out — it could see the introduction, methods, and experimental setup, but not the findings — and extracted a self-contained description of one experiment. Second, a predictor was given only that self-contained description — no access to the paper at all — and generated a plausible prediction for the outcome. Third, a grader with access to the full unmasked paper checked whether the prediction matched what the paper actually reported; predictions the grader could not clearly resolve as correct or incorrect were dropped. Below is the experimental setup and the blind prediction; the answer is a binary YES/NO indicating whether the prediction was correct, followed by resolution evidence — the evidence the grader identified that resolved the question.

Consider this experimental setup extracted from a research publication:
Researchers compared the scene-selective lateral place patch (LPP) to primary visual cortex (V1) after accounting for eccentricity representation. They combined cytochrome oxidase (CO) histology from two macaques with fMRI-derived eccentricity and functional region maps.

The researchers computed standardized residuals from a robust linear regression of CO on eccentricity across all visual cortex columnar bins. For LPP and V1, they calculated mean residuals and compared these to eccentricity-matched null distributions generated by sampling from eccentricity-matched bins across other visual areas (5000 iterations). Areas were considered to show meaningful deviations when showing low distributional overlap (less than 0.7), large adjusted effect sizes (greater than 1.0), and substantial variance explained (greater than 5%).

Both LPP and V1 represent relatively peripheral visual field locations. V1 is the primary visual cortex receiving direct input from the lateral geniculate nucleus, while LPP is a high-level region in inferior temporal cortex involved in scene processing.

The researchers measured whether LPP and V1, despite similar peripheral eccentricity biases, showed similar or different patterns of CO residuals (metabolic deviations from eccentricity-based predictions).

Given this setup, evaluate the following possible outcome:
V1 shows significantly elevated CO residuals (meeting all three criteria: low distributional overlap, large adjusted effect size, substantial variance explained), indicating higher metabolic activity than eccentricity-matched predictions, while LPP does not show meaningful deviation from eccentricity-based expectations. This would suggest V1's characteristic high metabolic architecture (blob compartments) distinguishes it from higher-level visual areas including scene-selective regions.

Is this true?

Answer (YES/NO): NO